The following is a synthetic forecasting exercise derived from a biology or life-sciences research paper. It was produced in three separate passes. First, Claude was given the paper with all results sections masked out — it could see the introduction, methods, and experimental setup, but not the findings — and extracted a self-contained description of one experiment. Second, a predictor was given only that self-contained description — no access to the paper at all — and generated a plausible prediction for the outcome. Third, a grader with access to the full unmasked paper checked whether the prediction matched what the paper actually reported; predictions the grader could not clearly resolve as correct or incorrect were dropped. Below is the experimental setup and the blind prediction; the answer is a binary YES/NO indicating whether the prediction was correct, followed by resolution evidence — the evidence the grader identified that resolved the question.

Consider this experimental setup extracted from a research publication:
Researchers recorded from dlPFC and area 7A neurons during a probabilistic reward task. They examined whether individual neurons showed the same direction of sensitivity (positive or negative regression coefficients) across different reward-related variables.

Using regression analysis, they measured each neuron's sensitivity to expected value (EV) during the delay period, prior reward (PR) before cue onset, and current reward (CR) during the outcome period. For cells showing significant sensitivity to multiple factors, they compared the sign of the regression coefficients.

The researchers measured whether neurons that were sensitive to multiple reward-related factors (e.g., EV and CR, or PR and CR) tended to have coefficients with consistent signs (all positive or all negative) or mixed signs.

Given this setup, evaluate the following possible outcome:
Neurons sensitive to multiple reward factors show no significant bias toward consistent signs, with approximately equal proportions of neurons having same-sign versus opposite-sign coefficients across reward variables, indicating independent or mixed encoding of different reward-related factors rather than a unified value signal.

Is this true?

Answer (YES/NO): YES